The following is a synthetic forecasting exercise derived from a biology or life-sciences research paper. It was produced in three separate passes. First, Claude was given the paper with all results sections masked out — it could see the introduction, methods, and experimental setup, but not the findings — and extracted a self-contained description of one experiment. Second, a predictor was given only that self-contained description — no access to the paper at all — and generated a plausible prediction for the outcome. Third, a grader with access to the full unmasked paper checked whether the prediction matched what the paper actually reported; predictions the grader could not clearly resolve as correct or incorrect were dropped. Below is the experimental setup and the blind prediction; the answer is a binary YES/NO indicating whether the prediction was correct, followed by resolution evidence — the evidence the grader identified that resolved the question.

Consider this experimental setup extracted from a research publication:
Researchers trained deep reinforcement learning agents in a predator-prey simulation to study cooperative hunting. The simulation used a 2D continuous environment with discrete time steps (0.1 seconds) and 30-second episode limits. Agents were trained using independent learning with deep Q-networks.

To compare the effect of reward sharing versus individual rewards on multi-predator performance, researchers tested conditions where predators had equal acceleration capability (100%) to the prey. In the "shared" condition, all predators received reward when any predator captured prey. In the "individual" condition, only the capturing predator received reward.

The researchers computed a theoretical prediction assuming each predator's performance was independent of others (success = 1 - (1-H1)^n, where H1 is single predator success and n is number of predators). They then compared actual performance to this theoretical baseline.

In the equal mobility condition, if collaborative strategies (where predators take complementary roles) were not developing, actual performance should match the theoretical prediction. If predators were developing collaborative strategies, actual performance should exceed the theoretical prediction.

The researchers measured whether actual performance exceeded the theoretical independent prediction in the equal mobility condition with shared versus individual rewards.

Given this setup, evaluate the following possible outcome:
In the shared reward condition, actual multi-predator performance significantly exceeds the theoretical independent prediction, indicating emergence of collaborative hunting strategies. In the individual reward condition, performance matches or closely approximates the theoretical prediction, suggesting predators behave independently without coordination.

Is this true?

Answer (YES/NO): NO